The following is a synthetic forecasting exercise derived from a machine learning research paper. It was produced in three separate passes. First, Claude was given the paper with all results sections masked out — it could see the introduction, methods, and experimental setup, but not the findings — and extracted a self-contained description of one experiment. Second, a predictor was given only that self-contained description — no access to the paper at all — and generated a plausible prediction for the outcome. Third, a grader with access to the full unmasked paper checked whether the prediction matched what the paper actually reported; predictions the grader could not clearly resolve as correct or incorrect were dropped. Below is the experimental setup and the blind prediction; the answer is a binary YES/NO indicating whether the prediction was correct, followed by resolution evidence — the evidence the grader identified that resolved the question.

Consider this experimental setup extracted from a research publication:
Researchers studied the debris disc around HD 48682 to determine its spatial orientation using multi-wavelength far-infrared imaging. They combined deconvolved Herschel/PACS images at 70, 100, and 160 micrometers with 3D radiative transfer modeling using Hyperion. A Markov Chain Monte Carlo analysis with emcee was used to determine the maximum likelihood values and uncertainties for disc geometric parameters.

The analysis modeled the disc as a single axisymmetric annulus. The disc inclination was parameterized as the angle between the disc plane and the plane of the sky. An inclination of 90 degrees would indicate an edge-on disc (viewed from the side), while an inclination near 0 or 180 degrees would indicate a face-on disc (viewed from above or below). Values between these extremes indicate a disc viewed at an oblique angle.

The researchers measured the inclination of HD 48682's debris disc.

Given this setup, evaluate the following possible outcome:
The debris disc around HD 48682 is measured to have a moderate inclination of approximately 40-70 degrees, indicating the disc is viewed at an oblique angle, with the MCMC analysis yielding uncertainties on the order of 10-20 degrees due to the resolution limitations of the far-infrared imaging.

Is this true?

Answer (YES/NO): NO